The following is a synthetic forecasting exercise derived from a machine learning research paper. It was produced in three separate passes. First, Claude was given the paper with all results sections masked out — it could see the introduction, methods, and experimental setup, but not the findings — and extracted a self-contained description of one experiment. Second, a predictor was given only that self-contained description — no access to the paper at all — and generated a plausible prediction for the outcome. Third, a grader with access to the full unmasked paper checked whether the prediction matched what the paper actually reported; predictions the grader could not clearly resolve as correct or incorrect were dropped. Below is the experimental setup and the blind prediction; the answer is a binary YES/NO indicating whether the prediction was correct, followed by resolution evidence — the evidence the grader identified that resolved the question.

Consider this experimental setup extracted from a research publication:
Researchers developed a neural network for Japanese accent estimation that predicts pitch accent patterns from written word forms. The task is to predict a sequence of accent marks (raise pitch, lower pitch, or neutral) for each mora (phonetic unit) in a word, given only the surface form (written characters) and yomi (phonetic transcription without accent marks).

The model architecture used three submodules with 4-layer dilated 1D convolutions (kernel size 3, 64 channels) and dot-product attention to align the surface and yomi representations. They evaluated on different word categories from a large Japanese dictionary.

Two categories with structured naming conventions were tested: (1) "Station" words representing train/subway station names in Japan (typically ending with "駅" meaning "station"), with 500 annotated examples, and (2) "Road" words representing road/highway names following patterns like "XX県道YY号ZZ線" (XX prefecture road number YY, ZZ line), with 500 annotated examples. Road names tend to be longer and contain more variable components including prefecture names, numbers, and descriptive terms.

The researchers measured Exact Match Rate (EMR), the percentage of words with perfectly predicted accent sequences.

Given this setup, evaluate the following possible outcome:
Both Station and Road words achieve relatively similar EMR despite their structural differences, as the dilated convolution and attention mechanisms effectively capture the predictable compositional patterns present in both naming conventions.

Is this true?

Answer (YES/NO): NO